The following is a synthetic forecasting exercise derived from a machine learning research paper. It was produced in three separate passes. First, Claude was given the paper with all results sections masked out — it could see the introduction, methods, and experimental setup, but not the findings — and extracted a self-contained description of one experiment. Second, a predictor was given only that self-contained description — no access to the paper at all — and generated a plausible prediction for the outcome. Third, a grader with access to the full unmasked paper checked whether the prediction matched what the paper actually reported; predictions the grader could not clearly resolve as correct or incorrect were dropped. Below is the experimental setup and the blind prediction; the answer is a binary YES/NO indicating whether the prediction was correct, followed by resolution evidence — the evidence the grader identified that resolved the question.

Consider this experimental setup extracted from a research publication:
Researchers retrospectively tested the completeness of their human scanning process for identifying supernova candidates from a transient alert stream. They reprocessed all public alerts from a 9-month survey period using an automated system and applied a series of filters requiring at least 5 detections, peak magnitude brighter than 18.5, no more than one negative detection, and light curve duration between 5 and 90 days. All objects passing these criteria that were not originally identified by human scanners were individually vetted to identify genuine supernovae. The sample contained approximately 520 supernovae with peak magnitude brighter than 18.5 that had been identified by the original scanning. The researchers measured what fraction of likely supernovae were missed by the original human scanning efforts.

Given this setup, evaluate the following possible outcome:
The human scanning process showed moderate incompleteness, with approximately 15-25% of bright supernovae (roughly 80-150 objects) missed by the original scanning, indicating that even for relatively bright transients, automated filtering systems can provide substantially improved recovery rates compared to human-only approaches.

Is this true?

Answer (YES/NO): NO